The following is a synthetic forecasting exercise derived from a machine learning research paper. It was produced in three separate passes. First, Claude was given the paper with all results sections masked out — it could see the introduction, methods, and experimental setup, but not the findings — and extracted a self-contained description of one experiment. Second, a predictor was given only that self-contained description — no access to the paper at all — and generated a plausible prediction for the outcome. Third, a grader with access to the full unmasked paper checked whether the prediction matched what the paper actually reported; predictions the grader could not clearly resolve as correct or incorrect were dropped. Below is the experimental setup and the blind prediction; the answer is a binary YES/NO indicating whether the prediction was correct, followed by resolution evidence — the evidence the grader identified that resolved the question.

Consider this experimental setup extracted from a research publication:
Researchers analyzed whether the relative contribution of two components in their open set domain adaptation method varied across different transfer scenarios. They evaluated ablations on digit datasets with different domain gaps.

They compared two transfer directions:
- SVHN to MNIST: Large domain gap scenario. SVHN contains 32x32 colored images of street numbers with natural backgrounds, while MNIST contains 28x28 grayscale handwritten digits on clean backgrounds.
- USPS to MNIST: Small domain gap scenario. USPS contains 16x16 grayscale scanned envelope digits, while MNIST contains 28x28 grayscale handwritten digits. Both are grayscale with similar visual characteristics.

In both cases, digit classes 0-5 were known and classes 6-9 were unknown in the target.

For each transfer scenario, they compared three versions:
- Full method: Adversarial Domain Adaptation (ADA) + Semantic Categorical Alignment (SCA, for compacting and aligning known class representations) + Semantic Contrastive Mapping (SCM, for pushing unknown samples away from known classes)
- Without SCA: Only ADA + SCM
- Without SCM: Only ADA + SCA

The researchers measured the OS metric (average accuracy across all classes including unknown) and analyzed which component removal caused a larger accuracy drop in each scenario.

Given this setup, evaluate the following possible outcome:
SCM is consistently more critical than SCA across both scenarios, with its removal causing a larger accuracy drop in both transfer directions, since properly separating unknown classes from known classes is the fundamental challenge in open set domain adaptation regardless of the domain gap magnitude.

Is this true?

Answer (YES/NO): YES